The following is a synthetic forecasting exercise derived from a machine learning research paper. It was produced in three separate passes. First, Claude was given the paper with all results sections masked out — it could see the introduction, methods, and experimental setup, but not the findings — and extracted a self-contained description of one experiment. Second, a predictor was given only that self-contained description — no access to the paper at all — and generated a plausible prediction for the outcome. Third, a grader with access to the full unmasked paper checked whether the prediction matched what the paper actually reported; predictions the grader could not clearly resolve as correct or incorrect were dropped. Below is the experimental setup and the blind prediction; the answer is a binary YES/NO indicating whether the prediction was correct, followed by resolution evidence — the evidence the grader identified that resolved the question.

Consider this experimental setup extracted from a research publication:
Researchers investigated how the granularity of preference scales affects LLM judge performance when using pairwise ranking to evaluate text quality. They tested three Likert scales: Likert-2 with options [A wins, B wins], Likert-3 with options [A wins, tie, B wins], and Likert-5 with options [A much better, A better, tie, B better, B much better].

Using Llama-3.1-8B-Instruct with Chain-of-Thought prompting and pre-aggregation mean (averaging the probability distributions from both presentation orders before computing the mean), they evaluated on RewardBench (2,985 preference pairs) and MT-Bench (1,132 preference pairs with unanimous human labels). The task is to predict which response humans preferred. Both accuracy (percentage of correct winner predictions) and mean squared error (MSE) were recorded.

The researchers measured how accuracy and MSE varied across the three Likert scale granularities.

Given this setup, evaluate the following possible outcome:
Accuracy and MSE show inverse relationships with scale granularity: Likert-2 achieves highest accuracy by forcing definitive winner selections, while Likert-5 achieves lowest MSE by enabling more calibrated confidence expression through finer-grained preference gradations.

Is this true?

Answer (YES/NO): NO